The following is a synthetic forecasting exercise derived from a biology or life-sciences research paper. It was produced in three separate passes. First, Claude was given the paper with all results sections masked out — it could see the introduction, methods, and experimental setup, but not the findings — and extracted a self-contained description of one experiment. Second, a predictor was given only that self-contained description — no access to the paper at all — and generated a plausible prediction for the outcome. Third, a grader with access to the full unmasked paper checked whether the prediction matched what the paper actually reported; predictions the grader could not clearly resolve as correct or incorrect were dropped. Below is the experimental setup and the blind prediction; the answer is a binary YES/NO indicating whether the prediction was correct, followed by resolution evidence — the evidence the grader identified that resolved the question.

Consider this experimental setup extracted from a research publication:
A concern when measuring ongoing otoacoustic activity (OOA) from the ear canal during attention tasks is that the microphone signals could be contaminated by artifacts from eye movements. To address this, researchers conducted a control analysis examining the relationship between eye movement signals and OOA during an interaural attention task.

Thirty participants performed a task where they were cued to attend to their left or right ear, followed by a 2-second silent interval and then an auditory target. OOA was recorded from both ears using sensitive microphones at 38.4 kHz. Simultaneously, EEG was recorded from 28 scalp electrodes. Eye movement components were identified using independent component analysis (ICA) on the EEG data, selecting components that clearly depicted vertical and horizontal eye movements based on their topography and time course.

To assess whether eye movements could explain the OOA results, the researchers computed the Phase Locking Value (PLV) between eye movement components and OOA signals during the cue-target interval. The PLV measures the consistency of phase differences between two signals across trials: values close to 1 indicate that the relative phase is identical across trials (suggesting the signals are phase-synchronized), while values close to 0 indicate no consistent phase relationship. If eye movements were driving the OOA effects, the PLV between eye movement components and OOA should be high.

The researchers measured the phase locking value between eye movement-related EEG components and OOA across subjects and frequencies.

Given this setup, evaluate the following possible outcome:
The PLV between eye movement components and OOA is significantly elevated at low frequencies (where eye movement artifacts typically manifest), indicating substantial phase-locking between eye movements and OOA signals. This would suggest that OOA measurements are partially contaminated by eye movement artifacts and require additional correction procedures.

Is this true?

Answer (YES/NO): NO